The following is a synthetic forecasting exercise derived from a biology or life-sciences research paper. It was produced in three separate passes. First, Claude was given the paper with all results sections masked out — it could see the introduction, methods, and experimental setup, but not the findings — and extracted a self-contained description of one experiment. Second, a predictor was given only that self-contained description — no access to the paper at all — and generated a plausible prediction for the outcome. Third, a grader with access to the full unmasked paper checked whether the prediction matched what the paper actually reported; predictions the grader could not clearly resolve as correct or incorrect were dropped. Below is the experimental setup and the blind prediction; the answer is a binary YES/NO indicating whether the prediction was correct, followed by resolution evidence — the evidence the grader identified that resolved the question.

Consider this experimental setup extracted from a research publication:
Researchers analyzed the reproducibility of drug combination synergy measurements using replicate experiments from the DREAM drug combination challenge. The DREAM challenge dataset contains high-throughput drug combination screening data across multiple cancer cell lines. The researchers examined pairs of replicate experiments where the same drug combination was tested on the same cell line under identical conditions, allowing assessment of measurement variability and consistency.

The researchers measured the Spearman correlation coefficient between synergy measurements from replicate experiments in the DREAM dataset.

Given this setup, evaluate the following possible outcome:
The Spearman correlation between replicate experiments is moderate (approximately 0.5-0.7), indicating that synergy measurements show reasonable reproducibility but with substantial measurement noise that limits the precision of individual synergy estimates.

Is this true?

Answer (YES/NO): YES